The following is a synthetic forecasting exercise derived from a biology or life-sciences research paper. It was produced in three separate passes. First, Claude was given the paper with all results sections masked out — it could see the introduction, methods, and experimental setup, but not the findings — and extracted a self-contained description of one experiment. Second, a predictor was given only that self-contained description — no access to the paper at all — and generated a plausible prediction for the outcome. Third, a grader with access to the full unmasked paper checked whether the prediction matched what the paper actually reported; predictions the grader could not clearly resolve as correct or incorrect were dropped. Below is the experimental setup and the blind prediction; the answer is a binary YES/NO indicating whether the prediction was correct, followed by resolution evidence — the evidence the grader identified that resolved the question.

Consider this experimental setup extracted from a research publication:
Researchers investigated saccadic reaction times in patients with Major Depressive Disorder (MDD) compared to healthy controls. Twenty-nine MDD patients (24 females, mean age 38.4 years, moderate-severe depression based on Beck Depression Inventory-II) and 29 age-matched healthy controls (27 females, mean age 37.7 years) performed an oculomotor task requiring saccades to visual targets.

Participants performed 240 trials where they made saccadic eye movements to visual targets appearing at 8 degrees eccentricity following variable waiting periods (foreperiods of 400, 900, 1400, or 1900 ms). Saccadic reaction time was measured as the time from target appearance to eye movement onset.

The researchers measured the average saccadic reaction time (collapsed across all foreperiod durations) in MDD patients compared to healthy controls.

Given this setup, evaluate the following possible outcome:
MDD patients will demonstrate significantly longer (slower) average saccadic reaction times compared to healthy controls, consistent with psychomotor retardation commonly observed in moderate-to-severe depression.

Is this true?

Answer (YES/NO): NO